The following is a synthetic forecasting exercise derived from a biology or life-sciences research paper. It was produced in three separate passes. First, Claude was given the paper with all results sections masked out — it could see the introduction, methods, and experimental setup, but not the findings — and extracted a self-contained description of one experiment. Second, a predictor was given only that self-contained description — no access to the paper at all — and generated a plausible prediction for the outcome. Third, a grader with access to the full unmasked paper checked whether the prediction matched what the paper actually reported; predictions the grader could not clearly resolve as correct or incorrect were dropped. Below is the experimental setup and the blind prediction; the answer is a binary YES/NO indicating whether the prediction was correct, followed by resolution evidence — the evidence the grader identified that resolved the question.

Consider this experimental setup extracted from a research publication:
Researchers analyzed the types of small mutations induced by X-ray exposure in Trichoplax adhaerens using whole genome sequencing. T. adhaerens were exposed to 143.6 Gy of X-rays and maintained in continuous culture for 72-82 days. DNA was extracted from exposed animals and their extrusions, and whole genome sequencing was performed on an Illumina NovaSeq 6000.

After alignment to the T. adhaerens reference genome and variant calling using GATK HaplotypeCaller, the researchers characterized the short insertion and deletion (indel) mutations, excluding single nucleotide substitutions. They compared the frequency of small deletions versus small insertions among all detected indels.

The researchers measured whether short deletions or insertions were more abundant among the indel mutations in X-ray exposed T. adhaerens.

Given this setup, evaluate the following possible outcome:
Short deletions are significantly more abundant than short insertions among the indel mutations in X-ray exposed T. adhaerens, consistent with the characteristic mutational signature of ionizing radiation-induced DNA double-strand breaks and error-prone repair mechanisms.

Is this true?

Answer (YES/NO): YES